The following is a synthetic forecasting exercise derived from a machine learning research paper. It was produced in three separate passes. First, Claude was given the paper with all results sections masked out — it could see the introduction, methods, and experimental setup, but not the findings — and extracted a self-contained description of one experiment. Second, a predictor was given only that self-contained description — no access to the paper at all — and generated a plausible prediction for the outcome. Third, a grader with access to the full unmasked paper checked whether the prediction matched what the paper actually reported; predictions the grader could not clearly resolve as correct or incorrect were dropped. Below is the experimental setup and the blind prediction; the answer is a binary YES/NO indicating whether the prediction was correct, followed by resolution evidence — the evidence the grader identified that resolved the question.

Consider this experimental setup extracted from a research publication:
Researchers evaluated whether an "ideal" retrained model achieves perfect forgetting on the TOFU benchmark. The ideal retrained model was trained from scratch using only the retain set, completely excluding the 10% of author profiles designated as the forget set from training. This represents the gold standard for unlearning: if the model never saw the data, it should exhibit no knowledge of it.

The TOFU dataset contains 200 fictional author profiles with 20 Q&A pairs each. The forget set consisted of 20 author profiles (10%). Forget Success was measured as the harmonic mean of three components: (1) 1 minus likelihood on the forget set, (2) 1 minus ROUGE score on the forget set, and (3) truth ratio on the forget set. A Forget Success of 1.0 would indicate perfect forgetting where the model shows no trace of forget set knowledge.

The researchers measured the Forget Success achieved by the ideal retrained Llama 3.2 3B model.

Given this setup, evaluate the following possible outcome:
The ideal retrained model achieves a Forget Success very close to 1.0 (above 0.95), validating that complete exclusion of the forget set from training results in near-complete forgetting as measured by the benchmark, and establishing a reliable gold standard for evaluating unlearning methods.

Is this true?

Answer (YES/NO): NO